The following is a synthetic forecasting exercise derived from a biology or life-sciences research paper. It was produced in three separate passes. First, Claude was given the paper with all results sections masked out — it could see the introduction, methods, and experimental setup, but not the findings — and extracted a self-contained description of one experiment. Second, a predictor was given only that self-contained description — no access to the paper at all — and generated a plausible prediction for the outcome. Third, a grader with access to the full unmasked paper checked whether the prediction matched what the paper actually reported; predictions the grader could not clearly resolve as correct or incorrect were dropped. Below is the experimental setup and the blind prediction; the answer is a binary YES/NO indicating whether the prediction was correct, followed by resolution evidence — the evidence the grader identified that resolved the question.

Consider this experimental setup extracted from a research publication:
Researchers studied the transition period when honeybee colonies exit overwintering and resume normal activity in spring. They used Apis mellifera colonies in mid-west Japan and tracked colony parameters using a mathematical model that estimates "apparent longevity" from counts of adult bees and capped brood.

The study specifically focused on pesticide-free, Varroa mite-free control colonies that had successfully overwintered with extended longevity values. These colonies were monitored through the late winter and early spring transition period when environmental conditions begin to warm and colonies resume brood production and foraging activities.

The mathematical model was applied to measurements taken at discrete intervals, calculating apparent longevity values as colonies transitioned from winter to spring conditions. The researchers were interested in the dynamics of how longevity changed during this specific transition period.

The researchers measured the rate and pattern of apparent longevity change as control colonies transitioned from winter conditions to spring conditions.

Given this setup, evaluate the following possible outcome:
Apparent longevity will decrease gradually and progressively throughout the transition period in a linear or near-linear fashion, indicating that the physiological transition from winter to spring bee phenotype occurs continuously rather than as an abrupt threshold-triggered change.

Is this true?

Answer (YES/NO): NO